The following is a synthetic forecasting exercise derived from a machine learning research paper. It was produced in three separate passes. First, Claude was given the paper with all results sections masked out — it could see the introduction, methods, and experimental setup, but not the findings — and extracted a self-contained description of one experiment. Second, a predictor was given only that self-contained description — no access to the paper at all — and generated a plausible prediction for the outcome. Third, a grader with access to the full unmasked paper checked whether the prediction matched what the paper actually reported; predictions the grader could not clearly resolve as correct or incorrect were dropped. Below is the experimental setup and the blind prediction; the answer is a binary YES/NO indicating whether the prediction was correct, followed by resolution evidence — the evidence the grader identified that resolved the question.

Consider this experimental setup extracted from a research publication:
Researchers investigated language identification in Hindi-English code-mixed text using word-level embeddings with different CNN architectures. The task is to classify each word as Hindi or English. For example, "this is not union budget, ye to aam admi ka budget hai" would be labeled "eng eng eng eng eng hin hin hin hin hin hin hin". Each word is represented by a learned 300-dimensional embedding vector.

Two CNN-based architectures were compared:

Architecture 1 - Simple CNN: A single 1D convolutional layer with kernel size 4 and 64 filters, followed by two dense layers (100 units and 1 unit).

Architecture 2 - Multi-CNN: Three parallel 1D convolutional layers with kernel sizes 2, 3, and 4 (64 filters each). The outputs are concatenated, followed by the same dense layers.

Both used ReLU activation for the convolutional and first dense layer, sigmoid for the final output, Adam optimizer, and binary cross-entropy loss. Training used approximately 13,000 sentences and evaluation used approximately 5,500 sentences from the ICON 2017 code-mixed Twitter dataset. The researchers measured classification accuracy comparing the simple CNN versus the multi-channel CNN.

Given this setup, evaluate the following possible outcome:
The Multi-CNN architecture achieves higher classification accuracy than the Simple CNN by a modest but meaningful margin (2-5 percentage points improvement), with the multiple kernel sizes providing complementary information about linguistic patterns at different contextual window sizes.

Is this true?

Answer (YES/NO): NO